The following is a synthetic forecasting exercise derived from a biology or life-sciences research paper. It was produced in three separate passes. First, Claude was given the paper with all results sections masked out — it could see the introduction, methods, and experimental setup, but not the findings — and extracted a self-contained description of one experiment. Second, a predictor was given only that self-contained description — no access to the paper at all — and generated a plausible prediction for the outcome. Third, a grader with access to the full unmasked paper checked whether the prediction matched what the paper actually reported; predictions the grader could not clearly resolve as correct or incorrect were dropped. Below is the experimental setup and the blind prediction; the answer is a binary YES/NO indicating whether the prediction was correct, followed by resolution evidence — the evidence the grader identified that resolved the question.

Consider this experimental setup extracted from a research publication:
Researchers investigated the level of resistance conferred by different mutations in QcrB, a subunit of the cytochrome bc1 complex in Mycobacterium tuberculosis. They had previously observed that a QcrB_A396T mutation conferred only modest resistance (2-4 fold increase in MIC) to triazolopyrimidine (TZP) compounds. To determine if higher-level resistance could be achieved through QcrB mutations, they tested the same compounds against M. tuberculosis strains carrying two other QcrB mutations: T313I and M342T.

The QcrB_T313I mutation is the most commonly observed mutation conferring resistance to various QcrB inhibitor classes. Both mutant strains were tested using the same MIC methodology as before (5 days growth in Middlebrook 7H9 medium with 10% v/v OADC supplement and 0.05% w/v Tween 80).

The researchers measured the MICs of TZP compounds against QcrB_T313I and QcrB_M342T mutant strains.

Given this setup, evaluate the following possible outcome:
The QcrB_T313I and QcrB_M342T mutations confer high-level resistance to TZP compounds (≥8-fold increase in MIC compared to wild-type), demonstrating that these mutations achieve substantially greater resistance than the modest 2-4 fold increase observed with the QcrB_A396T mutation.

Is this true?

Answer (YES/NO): YES